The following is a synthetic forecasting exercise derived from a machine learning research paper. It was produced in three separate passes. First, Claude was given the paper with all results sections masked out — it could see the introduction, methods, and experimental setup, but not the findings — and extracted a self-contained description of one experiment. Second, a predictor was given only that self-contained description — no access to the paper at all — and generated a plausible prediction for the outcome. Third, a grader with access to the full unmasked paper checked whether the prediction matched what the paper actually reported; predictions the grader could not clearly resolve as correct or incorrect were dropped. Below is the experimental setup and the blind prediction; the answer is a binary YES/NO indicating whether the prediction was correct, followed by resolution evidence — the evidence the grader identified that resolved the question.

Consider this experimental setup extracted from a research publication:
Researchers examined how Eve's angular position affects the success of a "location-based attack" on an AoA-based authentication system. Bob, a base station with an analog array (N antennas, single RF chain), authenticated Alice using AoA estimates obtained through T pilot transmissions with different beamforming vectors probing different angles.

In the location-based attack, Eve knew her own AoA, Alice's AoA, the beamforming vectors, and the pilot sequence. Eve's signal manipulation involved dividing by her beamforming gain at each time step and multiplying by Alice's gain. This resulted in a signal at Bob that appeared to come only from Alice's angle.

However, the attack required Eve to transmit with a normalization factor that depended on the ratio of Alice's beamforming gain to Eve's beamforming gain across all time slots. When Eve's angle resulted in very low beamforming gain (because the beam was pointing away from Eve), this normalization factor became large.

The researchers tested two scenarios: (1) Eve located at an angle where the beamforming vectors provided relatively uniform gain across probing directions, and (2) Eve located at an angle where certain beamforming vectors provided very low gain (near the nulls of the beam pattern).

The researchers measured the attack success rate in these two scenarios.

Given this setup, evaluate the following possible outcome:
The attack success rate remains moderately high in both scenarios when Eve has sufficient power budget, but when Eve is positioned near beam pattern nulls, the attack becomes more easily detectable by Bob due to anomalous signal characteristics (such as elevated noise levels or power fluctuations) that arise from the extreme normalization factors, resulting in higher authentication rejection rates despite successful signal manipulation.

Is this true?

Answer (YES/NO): NO